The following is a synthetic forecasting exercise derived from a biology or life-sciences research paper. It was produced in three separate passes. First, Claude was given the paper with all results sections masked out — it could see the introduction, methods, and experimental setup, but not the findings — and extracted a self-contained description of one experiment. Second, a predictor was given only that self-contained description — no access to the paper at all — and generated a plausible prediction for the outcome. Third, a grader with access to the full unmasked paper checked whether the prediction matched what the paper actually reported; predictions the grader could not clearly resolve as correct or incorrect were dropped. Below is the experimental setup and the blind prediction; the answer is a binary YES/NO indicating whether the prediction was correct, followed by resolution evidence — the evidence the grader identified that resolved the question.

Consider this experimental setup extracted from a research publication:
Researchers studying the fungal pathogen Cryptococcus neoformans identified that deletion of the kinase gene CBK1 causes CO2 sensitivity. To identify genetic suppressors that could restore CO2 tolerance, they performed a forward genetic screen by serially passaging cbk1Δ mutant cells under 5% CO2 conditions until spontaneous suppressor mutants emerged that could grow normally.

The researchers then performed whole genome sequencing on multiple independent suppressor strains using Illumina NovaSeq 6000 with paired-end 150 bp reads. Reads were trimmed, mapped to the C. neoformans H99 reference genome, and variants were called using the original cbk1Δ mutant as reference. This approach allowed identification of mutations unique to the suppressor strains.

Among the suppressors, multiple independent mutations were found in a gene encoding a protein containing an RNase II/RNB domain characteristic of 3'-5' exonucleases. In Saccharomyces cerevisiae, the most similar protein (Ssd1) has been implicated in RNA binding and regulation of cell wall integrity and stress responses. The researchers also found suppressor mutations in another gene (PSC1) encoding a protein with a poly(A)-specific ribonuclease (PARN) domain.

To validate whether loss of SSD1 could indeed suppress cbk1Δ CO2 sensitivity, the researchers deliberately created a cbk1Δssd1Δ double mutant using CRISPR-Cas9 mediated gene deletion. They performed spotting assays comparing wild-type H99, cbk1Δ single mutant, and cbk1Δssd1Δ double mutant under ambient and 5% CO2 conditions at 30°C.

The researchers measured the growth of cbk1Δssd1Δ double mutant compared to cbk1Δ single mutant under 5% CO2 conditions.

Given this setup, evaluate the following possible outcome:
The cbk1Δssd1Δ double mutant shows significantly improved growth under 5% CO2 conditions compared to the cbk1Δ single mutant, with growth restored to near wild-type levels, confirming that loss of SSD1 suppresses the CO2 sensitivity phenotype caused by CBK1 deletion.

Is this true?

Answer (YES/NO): NO